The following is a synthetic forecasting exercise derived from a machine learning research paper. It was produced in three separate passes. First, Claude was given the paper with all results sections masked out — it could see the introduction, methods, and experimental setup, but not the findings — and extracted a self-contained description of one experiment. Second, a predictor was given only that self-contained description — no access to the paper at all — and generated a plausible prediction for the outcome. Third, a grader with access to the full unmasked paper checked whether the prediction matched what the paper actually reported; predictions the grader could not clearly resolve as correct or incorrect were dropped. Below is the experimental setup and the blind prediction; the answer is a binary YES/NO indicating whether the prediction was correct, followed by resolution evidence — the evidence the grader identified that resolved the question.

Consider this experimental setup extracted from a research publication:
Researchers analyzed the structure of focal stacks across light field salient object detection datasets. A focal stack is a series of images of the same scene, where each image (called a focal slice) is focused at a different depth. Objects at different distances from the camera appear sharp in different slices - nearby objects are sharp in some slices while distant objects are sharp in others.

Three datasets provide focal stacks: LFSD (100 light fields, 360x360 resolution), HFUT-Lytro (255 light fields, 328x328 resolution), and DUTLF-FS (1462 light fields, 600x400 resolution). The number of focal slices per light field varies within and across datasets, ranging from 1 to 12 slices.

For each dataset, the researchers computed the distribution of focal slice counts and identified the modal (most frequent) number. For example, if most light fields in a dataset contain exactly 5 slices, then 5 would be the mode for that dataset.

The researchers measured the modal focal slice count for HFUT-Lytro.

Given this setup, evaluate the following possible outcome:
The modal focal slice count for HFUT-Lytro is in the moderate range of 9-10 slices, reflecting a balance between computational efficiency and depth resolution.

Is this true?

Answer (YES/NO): NO